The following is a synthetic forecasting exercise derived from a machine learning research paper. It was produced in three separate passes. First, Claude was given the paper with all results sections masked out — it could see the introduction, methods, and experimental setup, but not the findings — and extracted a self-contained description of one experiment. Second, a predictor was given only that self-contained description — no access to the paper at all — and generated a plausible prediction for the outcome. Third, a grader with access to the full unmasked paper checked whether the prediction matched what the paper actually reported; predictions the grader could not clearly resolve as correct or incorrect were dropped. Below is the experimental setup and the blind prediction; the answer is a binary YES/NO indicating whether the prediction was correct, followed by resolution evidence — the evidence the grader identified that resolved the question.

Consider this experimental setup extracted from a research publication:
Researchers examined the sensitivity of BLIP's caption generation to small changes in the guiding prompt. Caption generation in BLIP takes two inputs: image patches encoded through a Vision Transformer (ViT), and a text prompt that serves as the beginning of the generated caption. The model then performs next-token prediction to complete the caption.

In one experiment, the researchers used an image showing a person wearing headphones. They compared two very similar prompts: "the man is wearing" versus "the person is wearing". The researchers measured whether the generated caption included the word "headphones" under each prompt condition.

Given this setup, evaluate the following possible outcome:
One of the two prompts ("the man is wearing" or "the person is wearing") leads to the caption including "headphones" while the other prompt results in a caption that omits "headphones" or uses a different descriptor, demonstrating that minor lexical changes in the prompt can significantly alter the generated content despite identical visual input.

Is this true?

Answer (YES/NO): YES